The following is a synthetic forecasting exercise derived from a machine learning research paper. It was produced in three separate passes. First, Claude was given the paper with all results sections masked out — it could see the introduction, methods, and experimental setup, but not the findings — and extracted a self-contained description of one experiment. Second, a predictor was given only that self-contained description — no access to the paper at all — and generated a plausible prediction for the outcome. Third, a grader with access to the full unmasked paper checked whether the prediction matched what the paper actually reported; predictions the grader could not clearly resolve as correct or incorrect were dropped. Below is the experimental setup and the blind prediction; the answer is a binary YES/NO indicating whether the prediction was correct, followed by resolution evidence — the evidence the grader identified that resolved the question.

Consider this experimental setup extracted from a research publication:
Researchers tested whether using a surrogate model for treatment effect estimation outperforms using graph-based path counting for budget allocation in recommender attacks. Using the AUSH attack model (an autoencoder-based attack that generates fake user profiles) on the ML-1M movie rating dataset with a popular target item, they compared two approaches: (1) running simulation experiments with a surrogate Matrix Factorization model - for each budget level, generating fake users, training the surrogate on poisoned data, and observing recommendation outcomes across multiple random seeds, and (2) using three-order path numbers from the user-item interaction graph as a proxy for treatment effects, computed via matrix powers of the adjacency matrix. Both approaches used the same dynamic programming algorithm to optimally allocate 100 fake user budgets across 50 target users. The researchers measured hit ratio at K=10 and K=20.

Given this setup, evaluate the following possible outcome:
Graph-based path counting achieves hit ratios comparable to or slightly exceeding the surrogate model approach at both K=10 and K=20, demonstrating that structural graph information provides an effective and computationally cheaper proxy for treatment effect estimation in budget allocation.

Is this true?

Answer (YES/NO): NO